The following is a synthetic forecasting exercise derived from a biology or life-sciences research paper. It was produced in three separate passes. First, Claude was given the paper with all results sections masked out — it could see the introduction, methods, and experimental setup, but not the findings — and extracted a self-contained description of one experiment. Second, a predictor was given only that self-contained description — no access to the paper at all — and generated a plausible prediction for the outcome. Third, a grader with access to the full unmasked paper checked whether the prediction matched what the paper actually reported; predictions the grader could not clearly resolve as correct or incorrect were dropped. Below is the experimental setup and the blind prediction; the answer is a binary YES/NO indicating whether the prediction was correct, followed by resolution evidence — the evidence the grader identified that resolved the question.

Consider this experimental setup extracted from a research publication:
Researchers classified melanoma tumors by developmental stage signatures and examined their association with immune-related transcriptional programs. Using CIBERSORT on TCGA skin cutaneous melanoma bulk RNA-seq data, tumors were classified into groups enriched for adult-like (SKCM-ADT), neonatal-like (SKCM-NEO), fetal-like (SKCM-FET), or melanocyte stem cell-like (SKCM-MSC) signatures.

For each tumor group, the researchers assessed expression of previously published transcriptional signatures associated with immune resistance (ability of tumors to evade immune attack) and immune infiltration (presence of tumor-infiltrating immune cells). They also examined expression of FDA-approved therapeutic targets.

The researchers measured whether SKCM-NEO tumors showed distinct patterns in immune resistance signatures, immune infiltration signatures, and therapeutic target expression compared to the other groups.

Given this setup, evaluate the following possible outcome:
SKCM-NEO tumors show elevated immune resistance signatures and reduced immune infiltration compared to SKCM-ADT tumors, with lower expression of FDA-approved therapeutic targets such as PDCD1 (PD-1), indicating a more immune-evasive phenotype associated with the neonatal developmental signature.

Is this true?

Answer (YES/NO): NO